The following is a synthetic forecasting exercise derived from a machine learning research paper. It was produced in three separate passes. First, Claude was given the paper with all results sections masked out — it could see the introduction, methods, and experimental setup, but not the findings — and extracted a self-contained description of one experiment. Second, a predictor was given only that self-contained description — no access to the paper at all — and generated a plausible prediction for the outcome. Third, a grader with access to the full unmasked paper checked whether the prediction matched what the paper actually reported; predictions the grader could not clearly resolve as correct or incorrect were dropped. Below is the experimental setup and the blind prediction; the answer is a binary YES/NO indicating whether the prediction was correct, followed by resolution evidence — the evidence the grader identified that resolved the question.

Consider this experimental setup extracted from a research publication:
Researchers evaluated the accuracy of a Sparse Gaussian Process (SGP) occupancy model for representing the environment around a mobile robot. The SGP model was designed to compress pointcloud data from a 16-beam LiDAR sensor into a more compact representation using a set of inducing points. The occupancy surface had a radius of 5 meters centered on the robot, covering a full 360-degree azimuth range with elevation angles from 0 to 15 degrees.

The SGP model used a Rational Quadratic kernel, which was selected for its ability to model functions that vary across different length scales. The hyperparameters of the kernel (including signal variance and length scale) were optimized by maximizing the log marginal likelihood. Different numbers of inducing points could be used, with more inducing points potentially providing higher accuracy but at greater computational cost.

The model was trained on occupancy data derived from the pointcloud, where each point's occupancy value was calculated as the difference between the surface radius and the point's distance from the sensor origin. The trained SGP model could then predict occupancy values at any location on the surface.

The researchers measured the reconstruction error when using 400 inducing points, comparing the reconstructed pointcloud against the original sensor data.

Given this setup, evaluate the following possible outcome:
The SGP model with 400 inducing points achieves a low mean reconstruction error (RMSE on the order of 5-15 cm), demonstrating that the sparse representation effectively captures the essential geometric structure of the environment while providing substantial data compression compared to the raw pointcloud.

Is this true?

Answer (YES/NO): YES